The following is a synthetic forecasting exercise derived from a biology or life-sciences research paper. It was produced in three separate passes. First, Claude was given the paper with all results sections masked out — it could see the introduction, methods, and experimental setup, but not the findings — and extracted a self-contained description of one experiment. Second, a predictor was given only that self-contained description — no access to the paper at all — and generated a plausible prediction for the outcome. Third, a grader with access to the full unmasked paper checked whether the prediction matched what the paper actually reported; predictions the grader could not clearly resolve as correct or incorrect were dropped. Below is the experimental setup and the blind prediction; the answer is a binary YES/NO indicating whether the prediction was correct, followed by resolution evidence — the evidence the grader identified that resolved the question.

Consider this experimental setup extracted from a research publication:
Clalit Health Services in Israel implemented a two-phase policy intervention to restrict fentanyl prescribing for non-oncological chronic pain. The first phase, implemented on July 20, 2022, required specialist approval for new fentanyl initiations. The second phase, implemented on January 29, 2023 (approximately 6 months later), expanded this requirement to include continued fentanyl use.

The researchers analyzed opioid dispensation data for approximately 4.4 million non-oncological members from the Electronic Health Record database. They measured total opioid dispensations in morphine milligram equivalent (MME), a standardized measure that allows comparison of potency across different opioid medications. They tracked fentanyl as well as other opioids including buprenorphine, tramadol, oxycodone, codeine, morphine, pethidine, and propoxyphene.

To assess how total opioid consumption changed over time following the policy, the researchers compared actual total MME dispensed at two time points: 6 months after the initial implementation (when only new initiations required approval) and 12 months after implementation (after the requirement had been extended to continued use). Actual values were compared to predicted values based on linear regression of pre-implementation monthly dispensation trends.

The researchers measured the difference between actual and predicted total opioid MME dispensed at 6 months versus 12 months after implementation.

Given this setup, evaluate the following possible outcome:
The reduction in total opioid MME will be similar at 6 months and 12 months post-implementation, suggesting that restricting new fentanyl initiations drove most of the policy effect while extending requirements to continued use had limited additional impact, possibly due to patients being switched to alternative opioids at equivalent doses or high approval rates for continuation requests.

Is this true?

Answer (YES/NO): NO